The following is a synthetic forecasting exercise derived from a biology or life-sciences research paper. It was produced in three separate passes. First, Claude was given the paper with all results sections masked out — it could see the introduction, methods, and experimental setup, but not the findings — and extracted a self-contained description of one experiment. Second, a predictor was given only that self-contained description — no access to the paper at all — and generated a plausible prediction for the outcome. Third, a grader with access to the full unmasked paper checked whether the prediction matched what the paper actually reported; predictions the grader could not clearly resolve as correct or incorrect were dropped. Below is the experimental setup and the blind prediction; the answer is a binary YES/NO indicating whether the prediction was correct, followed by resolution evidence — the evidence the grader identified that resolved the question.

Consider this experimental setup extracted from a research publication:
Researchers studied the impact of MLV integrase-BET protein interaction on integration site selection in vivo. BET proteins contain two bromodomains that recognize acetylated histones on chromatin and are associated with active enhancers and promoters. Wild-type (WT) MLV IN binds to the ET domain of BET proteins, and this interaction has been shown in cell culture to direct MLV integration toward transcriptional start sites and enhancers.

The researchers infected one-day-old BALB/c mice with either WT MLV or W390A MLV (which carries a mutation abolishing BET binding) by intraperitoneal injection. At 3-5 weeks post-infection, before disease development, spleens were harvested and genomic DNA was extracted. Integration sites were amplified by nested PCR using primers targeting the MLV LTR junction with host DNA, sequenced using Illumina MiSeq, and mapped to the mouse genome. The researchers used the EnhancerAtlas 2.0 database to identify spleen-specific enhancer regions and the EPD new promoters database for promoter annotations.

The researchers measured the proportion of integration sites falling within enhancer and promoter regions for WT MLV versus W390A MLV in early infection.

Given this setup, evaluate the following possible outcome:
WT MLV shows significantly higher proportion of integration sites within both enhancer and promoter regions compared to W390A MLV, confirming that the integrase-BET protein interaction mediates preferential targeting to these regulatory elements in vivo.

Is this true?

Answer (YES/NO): YES